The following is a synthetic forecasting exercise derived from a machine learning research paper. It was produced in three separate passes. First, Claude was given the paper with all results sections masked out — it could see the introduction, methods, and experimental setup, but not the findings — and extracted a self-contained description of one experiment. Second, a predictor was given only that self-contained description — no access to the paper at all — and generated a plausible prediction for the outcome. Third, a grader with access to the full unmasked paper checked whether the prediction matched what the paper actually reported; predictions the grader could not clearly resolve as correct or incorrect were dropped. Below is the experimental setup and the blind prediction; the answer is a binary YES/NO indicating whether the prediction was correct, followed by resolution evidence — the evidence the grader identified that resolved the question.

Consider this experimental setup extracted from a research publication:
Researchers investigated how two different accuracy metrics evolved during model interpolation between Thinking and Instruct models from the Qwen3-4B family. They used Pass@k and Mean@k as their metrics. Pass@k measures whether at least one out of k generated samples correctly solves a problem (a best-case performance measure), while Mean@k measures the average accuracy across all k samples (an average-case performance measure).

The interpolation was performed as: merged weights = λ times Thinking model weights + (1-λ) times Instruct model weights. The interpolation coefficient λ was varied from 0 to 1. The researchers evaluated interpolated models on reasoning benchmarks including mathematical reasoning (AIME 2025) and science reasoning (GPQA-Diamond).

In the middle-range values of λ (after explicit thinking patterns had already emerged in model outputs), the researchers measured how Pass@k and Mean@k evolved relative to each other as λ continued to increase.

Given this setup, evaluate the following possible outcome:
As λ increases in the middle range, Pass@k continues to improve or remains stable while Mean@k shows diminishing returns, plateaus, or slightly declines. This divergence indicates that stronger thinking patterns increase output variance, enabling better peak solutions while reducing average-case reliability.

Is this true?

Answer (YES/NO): NO